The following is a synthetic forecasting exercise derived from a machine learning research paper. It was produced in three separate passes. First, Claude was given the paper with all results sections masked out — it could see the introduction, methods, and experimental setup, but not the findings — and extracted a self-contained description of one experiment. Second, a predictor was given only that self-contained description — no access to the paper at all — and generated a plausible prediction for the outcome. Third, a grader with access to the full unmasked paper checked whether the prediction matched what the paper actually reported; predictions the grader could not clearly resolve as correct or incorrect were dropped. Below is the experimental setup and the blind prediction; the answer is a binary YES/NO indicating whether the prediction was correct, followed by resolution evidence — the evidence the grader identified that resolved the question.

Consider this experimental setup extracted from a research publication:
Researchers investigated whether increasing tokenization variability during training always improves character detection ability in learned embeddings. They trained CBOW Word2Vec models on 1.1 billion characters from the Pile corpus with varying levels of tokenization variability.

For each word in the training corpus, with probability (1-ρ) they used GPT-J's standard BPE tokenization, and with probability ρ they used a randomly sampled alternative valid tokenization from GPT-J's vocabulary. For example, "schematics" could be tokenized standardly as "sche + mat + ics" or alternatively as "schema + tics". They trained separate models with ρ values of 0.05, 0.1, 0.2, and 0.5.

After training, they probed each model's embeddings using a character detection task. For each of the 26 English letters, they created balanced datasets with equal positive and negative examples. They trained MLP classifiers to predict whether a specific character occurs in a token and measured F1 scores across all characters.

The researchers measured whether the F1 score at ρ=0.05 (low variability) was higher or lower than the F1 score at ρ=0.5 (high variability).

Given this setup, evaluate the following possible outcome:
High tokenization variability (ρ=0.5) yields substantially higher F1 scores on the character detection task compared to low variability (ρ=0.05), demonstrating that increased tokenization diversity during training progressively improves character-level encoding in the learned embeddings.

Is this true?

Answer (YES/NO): NO